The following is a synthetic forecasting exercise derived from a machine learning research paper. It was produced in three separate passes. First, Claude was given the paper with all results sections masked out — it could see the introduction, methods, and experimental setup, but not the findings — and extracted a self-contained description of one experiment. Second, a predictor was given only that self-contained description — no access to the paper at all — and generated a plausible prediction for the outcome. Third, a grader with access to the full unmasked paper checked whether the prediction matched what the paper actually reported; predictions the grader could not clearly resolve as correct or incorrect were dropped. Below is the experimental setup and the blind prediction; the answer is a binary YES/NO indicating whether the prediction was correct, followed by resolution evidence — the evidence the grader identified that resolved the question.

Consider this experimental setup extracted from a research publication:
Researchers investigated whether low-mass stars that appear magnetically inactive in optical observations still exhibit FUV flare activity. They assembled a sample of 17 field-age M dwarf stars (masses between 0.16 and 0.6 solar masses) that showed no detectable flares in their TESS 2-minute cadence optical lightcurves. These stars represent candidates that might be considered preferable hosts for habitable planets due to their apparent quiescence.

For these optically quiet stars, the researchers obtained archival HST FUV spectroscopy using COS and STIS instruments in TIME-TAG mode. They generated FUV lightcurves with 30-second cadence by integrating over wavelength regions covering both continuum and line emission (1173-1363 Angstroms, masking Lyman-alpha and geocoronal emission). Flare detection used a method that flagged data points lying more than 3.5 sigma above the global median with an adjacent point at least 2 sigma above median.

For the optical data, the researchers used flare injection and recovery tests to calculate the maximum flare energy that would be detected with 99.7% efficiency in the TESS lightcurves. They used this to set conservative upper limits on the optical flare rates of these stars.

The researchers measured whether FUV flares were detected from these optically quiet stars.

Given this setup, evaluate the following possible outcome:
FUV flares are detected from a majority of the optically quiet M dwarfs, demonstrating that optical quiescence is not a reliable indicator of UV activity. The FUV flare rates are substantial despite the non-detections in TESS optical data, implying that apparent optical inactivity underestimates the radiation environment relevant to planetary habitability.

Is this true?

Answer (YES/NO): YES